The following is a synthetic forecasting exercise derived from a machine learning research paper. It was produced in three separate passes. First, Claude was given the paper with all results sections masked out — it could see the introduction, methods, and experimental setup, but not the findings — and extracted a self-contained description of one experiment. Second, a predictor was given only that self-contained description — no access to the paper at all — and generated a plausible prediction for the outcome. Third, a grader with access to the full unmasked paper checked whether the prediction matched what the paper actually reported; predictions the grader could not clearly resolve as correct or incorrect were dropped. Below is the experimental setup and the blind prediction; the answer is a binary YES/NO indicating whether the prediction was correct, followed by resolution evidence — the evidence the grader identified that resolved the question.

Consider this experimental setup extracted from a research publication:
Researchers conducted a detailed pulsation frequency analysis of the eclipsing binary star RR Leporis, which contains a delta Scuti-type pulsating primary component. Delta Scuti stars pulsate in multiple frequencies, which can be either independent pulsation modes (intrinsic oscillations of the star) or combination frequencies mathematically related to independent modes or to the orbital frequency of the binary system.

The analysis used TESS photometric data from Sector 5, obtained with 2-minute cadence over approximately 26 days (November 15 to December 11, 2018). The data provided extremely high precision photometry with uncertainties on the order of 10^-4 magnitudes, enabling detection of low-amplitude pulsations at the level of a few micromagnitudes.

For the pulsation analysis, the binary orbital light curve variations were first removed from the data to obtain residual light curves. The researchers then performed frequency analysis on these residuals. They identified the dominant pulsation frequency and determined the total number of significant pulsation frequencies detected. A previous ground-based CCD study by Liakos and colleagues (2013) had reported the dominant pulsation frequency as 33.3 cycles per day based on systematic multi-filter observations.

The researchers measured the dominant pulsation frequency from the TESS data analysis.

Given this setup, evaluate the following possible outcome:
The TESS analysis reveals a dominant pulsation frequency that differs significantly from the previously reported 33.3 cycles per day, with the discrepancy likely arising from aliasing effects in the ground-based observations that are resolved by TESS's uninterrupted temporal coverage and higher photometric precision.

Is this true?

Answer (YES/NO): YES